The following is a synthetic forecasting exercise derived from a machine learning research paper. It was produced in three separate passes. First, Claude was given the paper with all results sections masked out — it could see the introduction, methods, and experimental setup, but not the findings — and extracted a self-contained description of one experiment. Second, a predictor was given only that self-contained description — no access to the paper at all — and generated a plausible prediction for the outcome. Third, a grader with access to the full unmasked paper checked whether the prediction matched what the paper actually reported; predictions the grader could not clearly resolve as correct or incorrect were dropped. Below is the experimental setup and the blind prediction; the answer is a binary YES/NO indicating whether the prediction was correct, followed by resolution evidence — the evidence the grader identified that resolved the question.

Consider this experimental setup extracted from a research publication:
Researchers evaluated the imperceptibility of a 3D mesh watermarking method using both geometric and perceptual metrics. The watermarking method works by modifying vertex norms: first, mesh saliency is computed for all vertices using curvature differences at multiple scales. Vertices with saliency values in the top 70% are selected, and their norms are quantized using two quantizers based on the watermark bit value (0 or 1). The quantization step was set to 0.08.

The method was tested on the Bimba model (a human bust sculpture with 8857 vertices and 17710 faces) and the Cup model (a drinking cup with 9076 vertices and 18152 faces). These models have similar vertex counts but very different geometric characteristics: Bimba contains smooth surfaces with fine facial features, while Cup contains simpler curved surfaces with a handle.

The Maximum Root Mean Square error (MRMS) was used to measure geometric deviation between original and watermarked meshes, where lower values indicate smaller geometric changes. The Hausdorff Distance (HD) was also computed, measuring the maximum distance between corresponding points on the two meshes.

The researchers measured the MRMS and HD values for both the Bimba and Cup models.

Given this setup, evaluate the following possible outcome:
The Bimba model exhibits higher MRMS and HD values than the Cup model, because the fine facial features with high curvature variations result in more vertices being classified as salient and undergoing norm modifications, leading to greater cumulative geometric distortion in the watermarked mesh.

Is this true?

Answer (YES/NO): NO